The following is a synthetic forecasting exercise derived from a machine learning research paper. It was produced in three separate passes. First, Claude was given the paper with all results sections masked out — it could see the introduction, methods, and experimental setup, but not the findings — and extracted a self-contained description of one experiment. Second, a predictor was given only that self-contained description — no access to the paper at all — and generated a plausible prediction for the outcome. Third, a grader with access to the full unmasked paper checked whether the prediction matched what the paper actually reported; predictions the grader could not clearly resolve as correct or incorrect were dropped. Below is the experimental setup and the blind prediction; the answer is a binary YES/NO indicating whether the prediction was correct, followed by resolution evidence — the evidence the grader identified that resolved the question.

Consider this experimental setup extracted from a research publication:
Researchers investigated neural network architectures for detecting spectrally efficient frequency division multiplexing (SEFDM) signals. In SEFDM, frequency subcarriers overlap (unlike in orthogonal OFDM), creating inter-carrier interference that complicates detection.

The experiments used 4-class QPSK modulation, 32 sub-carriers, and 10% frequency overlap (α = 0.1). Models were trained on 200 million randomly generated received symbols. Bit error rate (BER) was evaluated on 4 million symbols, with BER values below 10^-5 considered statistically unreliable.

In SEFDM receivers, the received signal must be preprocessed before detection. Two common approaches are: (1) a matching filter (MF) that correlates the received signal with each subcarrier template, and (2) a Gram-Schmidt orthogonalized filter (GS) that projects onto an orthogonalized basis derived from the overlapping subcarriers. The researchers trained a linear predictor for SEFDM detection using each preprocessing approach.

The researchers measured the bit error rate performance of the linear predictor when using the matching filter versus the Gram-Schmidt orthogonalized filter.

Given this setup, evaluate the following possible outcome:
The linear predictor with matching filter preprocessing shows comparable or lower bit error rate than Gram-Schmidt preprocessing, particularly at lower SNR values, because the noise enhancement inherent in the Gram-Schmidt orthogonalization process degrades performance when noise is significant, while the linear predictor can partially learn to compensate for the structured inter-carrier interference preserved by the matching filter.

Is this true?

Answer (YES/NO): NO